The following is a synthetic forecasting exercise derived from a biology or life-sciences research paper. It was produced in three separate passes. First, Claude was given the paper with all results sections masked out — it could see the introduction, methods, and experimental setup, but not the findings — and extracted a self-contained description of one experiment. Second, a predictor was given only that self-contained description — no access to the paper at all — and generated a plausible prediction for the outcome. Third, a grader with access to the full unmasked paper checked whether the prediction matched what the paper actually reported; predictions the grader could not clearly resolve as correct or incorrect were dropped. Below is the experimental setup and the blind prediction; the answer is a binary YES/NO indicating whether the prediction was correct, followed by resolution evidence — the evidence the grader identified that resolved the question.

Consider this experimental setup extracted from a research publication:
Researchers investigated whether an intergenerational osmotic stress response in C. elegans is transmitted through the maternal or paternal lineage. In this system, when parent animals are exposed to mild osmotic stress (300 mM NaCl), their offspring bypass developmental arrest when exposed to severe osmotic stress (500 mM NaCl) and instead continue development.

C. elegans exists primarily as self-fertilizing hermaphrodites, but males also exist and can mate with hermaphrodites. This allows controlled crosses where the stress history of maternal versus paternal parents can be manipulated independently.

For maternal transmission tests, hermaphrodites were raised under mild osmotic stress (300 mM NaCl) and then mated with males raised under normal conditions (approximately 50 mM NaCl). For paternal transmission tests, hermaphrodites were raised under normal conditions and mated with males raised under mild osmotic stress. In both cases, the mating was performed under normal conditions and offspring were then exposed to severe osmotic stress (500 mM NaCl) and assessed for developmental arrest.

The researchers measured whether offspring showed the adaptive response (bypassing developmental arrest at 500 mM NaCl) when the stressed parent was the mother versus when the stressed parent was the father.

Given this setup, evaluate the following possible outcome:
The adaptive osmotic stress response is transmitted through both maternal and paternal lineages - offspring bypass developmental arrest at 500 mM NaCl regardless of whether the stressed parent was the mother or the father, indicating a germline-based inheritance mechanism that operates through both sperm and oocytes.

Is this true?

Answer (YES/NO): NO